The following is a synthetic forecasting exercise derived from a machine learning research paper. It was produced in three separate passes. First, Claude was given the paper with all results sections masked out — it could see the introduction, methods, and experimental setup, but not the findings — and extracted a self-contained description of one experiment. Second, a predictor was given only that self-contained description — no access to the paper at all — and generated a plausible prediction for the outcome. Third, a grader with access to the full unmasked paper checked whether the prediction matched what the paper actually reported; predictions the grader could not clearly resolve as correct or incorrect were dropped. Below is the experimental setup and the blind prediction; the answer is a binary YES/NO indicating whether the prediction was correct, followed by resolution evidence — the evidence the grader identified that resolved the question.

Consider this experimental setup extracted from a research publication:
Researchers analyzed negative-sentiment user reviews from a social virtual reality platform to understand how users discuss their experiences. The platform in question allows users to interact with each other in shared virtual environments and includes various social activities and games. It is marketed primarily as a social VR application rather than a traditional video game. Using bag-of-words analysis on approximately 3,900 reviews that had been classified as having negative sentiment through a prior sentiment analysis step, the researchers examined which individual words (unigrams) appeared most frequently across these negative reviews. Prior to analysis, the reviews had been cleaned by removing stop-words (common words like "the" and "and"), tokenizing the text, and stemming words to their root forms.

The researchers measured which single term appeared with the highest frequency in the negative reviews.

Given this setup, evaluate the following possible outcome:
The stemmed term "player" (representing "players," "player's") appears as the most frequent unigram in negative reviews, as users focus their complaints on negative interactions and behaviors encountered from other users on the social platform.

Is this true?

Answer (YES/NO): NO